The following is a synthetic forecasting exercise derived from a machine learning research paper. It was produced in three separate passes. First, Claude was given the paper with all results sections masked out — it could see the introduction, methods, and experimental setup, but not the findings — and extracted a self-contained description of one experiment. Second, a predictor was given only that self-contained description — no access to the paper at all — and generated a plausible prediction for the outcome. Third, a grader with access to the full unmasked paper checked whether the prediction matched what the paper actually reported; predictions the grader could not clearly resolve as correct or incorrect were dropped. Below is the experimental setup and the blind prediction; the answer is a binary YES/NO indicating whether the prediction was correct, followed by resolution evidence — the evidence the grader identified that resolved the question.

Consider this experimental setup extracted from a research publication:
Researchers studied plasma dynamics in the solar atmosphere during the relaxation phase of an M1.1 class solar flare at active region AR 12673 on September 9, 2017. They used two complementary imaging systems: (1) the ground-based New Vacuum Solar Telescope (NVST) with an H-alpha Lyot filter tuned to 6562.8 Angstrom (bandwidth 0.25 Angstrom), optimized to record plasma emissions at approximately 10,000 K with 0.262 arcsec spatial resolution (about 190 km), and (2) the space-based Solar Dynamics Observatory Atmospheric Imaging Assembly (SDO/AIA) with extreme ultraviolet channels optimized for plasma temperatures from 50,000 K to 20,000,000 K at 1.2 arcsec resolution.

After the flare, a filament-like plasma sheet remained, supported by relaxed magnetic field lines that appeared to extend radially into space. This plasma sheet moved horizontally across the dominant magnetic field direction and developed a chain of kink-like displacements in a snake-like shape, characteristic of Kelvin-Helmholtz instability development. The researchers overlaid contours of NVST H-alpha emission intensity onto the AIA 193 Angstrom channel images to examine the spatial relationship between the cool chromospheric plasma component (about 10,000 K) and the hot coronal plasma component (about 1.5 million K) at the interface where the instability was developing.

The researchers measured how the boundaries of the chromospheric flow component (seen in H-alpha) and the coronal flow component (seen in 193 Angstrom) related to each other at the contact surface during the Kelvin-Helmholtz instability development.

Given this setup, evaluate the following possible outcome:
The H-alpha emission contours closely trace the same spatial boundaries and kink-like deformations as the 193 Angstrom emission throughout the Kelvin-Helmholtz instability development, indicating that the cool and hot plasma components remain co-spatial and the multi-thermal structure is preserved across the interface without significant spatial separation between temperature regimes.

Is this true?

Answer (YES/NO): NO